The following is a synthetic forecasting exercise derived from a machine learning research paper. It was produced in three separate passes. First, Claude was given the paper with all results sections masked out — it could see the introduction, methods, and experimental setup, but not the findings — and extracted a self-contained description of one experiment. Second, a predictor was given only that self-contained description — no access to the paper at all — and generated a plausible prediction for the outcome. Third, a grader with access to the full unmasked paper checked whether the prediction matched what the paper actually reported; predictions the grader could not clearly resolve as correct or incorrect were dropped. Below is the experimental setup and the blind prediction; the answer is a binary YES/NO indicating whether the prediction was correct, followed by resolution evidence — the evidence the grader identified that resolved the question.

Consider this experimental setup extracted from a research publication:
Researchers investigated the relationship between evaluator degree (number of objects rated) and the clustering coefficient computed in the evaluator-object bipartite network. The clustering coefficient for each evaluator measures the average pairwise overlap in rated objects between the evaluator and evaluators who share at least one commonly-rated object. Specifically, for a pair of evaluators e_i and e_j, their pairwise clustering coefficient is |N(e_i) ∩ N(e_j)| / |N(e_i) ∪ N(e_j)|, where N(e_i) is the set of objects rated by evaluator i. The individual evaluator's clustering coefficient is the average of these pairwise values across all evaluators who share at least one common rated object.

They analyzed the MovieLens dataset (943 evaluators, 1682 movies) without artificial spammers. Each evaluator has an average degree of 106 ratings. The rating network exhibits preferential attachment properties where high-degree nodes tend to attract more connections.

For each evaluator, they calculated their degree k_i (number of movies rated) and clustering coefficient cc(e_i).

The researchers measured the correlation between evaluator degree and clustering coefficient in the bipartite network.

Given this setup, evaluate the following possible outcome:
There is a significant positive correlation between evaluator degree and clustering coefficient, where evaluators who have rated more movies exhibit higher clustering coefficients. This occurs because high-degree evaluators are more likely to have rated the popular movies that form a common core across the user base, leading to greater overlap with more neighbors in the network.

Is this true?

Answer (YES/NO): NO